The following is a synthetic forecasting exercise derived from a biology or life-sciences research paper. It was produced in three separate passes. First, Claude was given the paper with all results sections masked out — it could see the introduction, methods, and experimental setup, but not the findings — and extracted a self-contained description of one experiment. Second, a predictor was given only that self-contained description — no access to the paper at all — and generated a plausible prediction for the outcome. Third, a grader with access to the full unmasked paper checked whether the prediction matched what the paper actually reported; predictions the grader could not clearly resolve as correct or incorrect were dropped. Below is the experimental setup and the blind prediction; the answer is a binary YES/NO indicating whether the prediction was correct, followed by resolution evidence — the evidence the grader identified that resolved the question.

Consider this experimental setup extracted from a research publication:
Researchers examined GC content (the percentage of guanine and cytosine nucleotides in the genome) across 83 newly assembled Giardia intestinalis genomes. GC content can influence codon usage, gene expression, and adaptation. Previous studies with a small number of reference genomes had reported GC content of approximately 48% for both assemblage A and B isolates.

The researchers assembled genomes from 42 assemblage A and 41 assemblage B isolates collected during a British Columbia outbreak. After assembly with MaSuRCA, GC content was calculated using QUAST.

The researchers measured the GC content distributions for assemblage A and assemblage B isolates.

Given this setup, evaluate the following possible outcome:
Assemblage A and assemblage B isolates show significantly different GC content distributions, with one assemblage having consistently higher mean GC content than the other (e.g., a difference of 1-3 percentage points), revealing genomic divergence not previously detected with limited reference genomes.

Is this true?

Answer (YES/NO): NO